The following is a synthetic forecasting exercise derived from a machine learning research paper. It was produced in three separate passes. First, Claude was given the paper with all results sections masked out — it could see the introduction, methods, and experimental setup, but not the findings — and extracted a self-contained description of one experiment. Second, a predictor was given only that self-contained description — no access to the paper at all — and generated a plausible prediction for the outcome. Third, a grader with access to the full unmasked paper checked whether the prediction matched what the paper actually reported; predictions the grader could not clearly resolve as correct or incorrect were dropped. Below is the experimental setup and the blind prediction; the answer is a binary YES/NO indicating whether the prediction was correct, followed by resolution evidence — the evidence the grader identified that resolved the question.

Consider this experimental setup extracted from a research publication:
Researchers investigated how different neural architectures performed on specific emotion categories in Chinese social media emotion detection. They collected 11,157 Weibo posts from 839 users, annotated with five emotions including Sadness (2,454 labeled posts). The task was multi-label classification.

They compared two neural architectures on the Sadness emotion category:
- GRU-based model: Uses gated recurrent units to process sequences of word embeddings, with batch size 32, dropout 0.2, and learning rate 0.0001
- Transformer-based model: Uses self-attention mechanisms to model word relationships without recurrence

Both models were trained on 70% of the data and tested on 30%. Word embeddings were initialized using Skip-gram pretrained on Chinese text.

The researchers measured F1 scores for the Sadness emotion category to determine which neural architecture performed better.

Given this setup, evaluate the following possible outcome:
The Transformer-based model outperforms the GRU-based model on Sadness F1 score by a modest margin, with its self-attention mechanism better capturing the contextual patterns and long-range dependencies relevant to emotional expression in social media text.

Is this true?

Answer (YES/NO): YES